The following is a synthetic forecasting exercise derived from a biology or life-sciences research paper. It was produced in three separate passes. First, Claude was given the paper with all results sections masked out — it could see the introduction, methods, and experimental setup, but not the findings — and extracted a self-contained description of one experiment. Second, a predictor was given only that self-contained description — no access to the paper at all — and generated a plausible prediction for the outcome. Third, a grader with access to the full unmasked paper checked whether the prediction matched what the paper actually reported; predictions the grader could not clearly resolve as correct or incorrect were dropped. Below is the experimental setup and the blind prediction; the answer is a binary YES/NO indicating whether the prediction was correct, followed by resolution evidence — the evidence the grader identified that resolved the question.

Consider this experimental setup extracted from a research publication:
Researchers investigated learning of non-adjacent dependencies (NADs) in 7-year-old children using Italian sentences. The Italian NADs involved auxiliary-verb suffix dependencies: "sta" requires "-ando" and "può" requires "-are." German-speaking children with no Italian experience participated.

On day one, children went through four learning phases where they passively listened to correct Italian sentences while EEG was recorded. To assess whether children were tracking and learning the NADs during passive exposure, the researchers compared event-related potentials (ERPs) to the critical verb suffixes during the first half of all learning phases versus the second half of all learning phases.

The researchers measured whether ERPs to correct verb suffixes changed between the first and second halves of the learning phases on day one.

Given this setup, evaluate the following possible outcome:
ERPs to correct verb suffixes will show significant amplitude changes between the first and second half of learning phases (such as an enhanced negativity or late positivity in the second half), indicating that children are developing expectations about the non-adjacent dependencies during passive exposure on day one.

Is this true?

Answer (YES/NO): NO